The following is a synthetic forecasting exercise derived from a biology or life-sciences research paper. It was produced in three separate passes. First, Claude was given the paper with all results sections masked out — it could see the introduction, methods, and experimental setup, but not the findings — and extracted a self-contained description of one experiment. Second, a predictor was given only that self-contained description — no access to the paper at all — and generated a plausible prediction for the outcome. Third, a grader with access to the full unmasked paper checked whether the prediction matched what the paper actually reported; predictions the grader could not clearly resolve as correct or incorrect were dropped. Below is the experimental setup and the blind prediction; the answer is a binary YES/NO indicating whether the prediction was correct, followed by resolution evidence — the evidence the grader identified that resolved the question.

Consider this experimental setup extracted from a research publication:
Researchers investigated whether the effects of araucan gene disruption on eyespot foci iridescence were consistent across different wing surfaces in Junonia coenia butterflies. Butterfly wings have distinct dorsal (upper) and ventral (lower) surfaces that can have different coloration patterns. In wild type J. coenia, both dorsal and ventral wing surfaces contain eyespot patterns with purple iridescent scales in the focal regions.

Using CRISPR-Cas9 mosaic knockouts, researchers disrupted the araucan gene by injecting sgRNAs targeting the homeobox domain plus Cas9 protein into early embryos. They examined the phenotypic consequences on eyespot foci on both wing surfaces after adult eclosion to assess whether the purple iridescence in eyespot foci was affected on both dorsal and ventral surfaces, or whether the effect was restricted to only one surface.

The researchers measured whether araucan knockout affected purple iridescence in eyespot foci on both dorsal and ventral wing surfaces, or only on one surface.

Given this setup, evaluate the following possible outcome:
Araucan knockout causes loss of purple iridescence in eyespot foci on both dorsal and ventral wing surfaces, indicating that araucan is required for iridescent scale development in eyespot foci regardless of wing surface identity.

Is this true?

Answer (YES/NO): YES